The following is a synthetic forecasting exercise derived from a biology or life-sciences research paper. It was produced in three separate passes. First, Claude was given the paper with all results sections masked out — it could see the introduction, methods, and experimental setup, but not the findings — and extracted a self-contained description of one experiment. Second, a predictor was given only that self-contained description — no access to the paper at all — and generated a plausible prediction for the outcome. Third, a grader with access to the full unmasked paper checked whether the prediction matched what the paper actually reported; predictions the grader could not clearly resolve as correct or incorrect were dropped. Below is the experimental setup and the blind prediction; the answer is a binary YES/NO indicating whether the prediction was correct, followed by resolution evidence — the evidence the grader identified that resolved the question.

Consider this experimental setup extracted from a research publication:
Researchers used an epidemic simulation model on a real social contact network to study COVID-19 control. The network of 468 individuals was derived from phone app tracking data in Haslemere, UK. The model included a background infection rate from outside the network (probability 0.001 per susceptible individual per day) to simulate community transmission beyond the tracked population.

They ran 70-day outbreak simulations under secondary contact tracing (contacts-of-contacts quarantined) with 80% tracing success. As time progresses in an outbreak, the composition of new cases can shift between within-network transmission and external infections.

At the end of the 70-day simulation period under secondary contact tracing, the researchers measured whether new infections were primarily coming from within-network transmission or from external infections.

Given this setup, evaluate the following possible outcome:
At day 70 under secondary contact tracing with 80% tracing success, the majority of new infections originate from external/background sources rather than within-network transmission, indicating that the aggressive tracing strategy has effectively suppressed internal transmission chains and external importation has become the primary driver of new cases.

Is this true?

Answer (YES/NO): YES